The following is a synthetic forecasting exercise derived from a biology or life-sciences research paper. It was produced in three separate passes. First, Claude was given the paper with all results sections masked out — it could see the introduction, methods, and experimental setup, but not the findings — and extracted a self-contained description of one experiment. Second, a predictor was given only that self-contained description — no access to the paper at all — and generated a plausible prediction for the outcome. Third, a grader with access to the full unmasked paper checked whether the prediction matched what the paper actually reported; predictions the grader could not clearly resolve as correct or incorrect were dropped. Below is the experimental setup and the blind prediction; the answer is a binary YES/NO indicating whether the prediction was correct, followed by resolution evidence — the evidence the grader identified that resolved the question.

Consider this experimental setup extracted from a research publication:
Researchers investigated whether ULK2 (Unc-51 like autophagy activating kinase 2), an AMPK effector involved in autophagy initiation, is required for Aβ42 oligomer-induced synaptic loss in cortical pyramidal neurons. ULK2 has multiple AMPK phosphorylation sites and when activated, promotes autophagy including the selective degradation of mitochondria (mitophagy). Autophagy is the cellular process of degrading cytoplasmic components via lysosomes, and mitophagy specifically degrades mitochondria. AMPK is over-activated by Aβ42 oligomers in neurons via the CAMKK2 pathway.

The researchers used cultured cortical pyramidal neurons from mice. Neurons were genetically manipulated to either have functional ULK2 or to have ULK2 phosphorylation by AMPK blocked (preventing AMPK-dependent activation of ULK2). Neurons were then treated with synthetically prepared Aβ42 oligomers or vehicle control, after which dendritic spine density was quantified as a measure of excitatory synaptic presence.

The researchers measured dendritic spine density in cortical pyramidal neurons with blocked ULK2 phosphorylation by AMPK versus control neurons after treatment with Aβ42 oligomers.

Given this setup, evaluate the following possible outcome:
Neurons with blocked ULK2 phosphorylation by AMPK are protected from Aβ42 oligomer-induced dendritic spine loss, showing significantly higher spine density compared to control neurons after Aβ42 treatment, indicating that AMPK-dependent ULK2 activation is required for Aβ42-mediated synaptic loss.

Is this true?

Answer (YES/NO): YES